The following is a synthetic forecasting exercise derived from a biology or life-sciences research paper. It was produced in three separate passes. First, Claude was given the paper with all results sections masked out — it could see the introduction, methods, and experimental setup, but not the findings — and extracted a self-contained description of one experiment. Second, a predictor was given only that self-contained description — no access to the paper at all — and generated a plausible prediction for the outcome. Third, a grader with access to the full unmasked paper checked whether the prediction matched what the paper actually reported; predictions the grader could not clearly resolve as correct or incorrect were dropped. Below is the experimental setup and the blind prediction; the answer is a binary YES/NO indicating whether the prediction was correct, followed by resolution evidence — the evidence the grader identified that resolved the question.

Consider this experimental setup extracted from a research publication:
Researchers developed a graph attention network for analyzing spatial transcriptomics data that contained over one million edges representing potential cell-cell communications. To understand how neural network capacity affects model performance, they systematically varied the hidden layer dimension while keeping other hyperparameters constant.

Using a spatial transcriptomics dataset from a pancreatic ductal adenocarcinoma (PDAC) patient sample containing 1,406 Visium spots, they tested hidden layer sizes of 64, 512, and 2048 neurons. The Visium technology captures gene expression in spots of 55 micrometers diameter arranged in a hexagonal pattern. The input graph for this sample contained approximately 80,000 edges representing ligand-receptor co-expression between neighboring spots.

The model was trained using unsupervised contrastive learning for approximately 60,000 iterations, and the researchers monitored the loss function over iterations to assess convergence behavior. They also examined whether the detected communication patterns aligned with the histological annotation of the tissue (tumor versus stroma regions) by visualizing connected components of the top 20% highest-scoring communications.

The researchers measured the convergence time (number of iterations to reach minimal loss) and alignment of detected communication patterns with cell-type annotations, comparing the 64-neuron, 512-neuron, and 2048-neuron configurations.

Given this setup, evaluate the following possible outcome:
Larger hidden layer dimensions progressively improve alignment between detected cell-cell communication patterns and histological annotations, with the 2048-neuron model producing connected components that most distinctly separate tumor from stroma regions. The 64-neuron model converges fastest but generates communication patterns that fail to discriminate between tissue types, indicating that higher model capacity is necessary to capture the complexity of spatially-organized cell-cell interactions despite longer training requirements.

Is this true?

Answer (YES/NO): NO